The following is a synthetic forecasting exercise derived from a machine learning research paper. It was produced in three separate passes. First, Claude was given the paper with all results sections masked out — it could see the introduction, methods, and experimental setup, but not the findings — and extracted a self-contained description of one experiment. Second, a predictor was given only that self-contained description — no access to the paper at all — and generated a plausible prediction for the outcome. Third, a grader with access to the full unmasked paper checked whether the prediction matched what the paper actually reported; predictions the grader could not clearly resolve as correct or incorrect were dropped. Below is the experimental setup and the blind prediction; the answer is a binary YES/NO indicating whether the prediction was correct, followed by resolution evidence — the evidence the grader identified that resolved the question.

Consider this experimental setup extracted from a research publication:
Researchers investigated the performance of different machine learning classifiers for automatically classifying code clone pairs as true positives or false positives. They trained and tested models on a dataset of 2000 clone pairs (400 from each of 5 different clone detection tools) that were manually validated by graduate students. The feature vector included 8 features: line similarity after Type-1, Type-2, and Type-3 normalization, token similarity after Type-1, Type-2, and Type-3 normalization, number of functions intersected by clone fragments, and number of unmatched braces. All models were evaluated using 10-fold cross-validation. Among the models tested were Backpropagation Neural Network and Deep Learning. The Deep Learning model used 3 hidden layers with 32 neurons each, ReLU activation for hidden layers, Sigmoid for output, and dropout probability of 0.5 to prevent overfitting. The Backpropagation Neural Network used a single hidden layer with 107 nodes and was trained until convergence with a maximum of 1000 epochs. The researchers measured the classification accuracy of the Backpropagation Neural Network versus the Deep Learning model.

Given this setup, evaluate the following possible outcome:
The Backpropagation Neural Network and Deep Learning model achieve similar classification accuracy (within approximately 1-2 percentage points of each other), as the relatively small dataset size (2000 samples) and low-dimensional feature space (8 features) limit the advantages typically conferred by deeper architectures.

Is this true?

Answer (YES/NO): NO